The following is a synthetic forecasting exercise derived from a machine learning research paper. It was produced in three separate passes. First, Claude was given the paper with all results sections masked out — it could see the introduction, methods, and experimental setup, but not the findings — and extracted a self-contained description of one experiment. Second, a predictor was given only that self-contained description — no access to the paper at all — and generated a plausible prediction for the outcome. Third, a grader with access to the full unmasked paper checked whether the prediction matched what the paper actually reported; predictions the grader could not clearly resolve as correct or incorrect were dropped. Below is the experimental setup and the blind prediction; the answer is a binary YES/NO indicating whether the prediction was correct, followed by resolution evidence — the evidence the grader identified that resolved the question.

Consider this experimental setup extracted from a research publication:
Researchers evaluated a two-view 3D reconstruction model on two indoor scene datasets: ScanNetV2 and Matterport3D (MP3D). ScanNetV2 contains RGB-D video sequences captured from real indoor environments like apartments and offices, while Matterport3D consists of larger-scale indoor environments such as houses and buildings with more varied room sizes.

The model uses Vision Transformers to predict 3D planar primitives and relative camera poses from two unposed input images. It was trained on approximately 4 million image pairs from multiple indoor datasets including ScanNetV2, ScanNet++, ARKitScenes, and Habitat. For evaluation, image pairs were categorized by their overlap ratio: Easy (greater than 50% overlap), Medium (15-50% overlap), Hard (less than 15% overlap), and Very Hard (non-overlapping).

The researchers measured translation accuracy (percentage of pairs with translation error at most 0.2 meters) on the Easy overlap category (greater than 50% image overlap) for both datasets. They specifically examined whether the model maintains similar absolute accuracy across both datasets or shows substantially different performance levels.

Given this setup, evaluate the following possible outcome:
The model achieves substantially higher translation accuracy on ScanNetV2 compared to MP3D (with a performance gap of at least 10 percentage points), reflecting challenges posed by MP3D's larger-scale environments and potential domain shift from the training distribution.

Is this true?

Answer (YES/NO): YES